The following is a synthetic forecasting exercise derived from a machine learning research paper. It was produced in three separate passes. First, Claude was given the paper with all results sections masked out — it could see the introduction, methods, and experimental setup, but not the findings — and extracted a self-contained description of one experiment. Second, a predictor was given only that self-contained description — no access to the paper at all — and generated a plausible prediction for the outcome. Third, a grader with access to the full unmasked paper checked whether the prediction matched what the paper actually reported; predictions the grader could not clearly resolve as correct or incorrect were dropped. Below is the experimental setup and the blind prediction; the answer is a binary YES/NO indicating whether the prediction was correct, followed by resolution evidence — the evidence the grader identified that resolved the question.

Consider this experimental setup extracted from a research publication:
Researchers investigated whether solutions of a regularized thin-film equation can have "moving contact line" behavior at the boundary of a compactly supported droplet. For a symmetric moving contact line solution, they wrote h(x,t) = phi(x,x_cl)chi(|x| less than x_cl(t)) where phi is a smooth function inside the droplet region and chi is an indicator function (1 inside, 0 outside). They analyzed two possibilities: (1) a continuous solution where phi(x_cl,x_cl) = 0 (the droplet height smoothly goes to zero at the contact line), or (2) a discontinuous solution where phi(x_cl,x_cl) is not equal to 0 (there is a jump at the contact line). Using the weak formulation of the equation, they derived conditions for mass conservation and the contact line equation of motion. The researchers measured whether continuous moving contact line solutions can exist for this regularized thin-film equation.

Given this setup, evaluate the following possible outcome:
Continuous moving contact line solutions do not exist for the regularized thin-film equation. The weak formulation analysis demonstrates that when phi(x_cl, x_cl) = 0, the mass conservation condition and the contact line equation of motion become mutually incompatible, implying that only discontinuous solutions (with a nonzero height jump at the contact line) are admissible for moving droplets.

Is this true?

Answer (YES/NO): YES